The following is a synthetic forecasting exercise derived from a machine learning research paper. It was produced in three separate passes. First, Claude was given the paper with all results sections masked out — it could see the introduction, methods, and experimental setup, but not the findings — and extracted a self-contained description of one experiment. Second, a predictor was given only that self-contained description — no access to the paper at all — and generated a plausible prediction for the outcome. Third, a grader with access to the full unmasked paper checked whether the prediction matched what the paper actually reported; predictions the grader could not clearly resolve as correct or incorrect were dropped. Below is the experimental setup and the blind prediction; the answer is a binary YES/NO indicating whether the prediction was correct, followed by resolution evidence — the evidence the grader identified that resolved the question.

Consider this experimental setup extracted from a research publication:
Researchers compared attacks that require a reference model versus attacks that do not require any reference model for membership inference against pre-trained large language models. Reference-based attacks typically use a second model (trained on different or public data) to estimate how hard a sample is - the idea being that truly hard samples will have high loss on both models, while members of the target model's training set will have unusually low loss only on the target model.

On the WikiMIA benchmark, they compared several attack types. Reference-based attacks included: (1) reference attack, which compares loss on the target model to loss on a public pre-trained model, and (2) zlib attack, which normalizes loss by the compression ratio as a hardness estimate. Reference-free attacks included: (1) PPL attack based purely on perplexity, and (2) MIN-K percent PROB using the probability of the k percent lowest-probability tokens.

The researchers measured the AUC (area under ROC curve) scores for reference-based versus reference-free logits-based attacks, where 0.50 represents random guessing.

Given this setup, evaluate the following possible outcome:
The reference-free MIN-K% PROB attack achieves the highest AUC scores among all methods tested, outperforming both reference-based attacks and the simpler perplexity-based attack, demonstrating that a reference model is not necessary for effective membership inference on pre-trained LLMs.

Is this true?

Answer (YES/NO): NO